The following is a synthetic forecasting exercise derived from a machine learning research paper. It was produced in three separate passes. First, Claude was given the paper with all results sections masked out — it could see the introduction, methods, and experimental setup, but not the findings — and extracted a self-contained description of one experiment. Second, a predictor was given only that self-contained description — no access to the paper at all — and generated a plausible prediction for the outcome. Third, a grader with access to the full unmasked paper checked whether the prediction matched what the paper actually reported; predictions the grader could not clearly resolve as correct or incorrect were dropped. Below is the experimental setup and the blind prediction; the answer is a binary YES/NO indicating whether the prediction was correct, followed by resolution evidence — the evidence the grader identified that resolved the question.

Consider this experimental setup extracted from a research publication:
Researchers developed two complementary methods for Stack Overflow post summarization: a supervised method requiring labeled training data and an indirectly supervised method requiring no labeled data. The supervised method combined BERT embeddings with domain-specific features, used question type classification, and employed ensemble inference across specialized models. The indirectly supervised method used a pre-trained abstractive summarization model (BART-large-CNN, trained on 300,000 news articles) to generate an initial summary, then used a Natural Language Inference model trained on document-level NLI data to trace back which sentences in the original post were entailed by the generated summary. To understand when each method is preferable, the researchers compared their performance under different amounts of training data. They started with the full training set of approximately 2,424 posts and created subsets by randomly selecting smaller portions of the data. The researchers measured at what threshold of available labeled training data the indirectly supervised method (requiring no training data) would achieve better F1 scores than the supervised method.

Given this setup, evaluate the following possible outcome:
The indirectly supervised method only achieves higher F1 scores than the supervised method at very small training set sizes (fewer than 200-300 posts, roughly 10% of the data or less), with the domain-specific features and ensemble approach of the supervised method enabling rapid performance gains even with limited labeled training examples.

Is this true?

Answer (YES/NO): NO